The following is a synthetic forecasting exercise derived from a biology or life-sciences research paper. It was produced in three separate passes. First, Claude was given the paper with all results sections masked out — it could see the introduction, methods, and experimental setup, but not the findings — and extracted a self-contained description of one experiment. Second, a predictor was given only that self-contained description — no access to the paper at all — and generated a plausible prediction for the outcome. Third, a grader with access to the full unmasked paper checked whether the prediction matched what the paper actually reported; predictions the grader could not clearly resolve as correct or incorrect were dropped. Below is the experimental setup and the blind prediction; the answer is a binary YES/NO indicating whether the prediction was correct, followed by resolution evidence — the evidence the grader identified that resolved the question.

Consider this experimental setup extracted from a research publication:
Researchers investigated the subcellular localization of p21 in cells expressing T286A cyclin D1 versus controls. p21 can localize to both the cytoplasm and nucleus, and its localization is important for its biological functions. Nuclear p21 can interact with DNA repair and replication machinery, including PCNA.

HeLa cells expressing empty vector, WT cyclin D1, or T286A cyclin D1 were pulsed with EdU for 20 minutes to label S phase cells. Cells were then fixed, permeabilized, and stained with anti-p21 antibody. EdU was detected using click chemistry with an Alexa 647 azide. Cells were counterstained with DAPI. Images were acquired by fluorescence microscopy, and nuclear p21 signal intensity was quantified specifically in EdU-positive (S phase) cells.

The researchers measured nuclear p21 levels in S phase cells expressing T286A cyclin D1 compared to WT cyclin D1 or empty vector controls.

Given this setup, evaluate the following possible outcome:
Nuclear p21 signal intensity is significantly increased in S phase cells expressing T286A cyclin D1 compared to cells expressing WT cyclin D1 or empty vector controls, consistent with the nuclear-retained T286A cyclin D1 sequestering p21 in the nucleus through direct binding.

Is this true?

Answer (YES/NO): YES